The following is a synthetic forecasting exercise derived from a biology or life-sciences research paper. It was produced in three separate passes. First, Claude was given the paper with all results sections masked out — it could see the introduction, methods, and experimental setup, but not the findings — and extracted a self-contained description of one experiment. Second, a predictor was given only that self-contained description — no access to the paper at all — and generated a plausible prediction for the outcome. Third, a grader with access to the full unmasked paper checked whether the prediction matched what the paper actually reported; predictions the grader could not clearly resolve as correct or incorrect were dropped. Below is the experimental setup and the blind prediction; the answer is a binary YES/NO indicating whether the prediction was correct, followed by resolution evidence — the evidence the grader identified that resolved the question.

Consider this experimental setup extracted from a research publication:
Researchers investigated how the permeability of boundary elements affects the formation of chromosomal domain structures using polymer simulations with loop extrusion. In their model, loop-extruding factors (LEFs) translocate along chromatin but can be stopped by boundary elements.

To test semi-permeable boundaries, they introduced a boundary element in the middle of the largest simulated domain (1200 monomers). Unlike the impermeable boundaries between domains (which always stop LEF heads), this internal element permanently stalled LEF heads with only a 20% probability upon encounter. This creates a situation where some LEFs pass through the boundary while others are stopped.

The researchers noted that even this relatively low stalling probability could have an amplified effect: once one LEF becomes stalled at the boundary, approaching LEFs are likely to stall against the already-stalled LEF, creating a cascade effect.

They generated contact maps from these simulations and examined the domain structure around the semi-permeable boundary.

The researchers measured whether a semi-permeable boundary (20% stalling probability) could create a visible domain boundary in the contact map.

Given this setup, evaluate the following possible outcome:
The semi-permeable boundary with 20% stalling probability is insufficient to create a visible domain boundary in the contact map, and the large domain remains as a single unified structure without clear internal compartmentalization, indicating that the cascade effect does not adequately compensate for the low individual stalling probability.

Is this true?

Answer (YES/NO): NO